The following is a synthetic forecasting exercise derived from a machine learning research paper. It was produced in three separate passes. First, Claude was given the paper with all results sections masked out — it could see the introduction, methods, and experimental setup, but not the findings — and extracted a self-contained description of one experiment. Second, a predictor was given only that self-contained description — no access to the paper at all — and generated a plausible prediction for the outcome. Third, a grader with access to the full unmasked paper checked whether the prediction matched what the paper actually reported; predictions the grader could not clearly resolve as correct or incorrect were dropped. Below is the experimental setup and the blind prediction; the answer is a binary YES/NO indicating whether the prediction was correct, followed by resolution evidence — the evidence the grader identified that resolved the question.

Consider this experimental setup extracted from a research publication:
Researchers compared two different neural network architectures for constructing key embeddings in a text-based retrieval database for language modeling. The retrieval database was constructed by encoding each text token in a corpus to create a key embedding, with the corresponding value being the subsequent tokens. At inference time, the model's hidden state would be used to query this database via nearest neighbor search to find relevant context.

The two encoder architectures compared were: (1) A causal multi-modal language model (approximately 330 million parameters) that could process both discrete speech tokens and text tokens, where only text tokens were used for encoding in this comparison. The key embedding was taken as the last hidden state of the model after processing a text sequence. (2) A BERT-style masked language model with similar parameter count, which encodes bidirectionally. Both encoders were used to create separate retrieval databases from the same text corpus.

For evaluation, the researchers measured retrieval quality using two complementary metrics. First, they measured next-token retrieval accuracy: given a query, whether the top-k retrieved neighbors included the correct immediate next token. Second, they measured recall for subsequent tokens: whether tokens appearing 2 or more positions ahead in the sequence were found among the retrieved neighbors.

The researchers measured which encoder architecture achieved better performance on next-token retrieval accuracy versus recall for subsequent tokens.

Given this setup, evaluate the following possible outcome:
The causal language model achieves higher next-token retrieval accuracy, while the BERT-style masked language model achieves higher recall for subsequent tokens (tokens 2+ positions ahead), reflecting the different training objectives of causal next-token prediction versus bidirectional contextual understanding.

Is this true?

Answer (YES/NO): YES